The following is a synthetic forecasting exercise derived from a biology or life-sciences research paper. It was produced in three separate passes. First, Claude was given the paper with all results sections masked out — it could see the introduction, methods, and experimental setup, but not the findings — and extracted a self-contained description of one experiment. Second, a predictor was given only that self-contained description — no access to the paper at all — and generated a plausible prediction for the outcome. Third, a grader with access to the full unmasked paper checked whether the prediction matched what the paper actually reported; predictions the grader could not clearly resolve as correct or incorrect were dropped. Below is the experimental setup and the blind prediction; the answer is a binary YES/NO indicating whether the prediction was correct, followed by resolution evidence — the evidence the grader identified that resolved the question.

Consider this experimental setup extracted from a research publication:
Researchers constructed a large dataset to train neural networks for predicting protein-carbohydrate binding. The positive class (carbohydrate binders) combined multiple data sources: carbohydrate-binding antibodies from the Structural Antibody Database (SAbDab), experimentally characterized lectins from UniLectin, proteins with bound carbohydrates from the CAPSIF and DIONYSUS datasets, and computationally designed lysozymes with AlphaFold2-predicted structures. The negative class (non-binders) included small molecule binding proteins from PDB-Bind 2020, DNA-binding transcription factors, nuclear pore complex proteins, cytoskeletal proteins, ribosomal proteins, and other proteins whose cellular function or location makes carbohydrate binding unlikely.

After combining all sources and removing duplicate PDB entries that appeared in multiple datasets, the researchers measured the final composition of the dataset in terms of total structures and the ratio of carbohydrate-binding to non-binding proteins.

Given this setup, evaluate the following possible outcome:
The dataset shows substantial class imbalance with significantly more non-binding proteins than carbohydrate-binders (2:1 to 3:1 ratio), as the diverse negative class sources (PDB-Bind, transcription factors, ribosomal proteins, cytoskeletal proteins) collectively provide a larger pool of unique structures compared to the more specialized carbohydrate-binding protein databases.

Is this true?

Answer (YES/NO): YES